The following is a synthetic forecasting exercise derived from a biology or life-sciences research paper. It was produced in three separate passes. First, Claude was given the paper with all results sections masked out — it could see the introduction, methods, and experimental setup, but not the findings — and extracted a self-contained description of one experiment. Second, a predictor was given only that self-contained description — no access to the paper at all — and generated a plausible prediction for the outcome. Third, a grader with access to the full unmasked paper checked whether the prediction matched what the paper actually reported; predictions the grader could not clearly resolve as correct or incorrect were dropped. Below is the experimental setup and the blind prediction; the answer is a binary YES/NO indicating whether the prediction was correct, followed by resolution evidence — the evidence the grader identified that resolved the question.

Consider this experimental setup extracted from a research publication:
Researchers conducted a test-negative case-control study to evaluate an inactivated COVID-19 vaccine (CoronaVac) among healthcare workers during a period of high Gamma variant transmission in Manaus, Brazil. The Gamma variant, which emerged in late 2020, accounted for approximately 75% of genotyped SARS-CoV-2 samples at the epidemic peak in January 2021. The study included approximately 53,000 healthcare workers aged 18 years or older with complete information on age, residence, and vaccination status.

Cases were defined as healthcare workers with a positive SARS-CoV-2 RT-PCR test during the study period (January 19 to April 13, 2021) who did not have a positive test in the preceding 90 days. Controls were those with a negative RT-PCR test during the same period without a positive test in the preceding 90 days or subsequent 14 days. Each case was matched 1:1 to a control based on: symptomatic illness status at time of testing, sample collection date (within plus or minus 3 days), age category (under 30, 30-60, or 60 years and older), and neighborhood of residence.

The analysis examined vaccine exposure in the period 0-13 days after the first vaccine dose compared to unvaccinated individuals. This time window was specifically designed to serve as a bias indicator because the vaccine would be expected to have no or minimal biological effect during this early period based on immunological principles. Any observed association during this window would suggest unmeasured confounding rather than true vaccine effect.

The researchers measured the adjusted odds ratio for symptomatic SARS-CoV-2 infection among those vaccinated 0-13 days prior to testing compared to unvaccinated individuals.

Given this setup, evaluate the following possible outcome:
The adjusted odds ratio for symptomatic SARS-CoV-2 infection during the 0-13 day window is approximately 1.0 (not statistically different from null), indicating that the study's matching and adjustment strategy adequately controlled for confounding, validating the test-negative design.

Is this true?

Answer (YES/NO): NO